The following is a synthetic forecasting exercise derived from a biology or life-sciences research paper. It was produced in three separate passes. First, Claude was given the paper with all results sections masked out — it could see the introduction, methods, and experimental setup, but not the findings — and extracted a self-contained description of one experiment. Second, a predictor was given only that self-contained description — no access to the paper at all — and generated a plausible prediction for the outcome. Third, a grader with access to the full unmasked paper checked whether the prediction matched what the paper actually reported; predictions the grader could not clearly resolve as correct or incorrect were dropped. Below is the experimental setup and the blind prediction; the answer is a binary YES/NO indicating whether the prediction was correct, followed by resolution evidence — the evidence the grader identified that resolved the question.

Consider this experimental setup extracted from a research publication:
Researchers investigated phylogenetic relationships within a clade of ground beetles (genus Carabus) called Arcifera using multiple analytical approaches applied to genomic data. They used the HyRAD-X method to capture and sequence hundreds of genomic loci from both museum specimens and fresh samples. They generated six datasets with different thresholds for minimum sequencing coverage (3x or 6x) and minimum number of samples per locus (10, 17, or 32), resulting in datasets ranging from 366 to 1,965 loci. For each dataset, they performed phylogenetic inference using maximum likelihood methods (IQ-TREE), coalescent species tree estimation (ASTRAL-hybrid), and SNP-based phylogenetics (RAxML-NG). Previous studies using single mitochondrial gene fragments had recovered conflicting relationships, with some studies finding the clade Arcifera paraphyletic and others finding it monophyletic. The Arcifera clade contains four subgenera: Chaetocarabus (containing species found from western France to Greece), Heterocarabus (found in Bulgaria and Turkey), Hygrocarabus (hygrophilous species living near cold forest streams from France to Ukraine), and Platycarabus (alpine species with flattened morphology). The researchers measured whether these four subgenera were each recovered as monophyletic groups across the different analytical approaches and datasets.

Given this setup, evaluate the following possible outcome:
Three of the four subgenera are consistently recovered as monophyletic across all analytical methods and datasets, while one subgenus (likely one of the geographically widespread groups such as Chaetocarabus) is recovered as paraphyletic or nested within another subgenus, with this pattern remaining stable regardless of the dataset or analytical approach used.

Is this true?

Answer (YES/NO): NO